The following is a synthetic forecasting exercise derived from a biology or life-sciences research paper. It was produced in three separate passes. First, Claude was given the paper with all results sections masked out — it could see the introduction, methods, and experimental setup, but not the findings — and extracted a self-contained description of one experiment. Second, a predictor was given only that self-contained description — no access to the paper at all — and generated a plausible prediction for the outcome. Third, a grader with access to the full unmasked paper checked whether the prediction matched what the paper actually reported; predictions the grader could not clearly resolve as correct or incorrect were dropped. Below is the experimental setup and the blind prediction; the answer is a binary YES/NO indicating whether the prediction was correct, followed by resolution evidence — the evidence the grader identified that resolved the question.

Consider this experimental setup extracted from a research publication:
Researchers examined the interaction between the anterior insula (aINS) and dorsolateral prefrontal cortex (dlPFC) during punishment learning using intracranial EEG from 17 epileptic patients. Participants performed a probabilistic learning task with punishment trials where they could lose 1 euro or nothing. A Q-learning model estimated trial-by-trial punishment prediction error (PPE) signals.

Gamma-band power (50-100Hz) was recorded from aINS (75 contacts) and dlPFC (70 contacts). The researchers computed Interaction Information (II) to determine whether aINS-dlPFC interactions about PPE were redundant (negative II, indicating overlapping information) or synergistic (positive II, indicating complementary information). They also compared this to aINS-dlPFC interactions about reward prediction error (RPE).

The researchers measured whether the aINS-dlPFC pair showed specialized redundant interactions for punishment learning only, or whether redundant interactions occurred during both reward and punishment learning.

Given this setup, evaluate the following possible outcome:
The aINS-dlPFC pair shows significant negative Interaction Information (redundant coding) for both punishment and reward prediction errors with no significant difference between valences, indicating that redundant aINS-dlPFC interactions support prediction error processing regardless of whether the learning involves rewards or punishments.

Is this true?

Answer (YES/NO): NO